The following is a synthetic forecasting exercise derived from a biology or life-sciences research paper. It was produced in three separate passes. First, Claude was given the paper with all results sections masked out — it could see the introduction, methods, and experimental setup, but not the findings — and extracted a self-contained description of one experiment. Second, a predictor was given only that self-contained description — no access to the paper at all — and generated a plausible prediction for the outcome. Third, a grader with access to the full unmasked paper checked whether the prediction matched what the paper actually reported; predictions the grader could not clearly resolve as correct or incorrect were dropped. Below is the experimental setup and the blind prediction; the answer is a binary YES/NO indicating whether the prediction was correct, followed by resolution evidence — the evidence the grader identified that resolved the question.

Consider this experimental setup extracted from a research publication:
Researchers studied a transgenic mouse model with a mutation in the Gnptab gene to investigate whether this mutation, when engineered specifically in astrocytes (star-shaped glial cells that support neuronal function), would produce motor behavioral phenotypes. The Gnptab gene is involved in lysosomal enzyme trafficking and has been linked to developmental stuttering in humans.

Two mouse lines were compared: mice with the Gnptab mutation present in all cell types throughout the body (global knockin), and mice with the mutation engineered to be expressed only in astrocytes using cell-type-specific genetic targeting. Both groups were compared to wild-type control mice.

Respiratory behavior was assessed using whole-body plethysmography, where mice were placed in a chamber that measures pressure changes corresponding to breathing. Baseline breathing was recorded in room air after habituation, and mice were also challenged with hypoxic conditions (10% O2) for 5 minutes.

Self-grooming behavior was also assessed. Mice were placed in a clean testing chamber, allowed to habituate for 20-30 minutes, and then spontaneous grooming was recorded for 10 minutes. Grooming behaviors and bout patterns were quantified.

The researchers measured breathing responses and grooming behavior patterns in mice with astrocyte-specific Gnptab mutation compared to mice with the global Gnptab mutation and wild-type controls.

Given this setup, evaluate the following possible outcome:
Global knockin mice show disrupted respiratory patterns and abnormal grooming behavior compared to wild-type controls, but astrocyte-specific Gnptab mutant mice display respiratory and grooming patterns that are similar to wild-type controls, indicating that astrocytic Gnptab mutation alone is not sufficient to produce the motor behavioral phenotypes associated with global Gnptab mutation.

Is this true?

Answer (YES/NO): NO